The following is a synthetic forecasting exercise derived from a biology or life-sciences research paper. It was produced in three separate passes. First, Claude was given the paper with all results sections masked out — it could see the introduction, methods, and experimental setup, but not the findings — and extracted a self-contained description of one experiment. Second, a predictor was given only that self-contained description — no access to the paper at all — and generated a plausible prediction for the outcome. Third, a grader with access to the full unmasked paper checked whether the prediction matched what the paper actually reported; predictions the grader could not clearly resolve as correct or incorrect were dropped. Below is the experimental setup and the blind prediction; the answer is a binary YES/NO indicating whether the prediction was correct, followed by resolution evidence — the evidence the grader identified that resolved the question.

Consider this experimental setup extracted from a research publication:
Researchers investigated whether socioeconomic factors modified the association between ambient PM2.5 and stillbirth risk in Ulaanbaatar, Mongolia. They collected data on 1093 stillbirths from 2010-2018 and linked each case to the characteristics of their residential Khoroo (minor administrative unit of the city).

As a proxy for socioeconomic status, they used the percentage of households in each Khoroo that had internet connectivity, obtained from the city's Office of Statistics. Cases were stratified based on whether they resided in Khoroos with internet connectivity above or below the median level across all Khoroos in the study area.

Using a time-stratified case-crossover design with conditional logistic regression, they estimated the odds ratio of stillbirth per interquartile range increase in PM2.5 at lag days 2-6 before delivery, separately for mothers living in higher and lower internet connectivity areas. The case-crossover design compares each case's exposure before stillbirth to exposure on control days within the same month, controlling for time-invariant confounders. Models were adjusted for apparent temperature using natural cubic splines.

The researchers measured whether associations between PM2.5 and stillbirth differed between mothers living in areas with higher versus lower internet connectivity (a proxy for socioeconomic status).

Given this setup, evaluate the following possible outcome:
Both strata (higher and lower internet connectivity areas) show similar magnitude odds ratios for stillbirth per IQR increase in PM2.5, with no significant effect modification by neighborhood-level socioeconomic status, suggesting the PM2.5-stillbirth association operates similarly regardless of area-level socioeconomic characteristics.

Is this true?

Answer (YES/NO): NO